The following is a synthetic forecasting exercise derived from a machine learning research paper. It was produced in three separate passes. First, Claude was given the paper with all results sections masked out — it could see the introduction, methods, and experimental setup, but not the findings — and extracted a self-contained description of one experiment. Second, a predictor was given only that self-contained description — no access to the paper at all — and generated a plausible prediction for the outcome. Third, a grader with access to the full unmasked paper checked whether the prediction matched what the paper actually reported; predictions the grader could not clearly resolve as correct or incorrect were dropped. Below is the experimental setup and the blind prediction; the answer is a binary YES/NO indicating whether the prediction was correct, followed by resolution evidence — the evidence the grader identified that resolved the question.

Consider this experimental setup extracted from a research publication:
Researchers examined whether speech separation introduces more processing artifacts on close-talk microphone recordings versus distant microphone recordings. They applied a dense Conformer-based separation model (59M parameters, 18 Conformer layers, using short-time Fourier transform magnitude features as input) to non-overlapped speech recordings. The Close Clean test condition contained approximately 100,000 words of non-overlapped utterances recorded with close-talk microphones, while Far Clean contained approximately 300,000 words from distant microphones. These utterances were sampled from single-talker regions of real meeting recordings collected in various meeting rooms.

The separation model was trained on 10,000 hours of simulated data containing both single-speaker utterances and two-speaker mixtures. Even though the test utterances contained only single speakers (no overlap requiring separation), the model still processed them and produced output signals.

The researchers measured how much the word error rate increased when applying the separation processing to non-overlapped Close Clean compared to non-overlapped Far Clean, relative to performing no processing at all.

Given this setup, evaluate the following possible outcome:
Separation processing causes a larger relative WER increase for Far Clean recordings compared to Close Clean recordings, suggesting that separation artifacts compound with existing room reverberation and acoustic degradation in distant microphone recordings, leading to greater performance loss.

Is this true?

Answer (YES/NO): NO